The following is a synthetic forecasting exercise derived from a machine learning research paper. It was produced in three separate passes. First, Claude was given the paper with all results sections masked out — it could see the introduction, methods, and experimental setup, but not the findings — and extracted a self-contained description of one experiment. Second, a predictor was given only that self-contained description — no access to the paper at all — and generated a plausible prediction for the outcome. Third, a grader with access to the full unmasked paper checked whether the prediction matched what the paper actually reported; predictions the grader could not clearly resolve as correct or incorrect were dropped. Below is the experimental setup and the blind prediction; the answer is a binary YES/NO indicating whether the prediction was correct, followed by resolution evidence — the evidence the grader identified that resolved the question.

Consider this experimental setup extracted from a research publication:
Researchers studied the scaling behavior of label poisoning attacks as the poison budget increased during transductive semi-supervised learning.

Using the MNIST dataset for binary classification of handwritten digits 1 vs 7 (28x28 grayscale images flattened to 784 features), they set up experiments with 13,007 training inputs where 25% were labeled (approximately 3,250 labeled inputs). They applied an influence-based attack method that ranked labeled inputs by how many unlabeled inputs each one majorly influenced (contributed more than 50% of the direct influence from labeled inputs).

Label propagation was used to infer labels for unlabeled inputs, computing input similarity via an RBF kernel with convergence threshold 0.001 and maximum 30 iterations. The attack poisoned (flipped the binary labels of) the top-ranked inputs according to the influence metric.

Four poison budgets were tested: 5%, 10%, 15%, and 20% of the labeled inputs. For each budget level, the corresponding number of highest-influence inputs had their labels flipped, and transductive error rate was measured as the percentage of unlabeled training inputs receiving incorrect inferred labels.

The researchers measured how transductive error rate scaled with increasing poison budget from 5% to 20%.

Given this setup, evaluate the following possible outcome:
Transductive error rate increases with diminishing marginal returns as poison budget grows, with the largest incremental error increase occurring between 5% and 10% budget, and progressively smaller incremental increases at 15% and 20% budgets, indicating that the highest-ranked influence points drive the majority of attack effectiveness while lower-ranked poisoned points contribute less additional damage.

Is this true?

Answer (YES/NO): YES